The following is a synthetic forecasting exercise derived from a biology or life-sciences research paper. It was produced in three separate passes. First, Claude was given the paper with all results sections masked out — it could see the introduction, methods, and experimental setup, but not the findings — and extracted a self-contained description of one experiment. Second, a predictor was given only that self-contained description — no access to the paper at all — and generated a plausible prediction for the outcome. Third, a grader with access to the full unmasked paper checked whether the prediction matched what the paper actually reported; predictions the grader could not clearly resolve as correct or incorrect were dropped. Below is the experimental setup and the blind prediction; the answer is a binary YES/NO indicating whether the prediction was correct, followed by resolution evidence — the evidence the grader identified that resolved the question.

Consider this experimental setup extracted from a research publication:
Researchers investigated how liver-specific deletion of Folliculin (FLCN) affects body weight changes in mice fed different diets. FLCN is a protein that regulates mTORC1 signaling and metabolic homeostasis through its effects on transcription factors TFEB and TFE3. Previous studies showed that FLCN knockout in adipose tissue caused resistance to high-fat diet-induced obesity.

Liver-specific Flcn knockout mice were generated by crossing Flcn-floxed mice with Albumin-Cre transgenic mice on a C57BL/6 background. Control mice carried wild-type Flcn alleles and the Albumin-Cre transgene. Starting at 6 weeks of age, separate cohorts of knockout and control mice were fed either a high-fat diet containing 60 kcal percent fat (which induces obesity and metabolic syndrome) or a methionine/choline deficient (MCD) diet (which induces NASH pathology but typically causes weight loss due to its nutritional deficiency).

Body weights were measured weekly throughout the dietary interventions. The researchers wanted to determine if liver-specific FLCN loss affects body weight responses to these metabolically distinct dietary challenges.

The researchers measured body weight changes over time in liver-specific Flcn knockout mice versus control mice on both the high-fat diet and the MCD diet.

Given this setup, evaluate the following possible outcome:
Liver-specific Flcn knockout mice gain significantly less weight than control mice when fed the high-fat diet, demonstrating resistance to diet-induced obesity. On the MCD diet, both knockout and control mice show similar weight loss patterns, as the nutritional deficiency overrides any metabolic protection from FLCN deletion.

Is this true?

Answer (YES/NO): YES